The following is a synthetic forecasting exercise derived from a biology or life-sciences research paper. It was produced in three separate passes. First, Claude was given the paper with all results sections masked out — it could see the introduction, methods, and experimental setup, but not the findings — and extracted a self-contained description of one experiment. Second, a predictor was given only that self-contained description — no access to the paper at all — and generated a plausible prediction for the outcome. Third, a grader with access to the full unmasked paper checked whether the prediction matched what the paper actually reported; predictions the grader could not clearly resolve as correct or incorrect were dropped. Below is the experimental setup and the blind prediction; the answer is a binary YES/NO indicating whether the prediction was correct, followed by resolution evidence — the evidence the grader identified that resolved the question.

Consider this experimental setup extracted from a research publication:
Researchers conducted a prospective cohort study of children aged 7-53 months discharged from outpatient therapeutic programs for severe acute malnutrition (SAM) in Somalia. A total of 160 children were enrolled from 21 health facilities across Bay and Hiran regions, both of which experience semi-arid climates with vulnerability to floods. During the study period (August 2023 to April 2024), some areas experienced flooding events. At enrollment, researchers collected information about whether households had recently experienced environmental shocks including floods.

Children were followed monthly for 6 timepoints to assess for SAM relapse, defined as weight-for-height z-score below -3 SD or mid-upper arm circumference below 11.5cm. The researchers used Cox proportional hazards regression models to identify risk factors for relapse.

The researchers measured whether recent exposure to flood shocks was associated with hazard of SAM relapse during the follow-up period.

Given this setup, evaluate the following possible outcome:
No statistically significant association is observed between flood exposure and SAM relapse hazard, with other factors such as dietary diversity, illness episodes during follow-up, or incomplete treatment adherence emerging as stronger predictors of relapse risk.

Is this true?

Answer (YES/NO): NO